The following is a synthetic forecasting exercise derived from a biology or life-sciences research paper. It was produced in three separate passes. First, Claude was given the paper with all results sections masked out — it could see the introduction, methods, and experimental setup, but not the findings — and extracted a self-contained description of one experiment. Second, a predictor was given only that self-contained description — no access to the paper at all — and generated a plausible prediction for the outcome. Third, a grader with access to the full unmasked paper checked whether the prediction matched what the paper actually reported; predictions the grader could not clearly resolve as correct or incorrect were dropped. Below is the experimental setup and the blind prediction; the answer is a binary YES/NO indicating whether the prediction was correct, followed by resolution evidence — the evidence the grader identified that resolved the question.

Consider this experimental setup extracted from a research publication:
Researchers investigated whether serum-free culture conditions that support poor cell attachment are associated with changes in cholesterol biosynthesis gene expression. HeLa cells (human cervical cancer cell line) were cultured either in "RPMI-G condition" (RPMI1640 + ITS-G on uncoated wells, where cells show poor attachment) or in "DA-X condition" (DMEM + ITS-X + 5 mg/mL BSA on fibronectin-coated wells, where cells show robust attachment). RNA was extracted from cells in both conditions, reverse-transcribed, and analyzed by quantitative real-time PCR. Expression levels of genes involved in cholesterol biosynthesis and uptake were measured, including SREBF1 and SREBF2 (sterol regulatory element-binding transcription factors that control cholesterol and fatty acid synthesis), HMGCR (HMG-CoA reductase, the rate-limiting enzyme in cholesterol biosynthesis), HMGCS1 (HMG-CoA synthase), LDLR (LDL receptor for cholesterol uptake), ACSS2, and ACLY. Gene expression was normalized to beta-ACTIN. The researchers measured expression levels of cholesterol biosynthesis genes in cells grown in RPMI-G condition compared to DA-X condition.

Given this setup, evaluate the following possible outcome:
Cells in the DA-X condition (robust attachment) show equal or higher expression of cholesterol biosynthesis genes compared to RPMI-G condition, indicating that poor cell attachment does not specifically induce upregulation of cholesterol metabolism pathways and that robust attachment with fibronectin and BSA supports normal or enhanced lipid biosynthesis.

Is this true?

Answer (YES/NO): NO